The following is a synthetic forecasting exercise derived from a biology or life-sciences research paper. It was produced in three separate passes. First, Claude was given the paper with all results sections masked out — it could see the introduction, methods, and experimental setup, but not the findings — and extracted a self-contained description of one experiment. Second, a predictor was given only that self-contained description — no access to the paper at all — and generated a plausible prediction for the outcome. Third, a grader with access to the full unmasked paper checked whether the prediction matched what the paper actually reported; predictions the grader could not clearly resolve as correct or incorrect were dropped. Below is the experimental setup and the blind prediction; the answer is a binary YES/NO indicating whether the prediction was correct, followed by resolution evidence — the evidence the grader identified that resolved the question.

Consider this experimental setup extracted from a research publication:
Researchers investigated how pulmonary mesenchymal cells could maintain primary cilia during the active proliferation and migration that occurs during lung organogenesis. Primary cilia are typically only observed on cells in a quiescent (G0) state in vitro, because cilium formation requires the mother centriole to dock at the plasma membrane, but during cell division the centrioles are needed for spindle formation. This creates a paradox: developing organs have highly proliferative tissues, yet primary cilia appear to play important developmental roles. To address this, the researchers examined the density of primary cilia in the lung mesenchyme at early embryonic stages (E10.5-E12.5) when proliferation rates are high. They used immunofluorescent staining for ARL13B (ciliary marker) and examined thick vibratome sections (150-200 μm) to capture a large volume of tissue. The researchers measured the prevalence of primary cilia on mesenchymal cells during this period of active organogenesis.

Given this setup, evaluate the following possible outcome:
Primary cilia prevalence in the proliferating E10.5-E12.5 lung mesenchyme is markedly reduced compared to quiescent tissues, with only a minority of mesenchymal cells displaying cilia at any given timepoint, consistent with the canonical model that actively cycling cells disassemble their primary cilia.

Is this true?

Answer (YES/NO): NO